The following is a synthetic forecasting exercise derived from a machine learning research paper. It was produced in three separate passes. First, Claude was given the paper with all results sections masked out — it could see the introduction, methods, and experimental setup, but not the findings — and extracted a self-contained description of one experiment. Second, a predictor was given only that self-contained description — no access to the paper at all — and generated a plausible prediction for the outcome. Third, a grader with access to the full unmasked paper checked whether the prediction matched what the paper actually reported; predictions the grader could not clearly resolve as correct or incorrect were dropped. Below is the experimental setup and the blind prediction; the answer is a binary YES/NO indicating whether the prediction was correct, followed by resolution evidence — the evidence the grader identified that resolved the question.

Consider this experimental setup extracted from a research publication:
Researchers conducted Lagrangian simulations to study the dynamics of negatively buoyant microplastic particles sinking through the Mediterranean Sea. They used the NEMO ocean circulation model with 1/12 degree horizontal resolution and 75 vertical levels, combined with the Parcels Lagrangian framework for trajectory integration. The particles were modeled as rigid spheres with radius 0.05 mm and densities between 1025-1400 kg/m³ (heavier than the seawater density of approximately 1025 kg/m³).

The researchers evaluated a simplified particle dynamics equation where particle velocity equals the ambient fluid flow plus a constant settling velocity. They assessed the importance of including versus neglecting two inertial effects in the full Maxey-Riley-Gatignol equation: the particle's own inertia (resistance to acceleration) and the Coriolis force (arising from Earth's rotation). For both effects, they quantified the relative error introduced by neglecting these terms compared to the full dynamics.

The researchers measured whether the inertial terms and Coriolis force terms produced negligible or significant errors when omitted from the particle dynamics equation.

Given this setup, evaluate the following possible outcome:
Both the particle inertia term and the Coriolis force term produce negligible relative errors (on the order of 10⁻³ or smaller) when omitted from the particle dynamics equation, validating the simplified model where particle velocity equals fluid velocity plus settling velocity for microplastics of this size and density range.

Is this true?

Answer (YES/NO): YES